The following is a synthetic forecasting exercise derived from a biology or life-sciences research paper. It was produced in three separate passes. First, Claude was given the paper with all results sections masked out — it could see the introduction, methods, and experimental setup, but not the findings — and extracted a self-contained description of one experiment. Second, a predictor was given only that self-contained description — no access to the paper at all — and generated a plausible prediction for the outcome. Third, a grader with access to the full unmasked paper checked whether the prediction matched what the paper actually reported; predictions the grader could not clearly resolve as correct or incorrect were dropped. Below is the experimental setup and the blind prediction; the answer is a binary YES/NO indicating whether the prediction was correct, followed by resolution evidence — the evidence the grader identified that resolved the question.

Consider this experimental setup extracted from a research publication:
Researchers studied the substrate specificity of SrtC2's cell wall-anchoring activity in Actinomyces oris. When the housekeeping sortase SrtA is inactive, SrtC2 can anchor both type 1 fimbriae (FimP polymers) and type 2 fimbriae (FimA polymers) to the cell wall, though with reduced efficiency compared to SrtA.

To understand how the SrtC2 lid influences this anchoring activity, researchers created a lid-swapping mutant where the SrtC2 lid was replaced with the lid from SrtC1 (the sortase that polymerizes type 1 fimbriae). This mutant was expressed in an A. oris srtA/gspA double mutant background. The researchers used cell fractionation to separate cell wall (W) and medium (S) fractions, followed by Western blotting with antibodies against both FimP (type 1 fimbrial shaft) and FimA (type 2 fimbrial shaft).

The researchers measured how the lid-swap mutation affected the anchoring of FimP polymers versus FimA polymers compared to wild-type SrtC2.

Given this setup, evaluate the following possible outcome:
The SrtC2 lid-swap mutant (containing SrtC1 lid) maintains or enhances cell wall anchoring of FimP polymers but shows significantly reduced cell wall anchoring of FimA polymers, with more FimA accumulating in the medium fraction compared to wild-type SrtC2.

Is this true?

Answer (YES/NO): YES